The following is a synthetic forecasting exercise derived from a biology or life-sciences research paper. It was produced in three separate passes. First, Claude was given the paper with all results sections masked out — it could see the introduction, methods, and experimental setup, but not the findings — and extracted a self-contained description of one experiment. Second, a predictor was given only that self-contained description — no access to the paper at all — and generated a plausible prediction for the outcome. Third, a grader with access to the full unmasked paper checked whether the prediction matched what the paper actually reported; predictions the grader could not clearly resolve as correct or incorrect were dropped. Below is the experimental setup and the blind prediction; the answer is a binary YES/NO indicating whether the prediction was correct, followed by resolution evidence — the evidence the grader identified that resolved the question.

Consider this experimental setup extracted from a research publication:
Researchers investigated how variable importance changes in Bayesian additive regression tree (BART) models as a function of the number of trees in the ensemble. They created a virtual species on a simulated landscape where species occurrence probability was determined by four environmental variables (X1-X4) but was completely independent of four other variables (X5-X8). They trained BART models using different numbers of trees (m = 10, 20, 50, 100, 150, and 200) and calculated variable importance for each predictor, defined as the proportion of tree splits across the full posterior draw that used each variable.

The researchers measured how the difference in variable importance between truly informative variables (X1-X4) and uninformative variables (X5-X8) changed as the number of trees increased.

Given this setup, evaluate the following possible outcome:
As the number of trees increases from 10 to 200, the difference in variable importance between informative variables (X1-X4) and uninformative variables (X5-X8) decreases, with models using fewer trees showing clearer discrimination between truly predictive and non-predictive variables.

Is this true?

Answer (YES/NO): YES